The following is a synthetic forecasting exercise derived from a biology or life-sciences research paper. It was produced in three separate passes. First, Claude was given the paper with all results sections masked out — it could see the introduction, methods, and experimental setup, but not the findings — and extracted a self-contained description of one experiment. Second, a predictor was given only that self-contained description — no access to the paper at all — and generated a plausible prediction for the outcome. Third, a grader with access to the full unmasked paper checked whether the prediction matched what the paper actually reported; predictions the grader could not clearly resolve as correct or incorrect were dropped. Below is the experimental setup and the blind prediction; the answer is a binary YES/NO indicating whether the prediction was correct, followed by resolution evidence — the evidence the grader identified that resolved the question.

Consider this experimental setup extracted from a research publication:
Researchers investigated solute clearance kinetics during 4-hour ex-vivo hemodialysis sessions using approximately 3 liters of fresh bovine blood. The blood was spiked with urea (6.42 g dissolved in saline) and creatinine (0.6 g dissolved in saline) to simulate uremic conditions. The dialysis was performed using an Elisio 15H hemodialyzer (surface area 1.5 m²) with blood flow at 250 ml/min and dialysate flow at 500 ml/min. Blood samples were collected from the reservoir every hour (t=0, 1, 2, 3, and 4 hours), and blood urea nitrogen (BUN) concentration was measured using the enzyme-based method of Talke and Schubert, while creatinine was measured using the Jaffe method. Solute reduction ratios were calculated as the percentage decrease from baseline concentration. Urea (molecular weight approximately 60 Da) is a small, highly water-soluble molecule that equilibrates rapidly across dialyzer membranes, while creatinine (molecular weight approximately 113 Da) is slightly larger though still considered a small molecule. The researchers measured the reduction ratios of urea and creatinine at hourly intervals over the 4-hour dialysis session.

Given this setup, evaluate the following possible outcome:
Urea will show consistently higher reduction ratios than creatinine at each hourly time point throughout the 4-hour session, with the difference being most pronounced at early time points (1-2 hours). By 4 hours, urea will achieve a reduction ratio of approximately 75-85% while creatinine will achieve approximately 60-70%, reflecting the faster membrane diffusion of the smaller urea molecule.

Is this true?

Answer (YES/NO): NO